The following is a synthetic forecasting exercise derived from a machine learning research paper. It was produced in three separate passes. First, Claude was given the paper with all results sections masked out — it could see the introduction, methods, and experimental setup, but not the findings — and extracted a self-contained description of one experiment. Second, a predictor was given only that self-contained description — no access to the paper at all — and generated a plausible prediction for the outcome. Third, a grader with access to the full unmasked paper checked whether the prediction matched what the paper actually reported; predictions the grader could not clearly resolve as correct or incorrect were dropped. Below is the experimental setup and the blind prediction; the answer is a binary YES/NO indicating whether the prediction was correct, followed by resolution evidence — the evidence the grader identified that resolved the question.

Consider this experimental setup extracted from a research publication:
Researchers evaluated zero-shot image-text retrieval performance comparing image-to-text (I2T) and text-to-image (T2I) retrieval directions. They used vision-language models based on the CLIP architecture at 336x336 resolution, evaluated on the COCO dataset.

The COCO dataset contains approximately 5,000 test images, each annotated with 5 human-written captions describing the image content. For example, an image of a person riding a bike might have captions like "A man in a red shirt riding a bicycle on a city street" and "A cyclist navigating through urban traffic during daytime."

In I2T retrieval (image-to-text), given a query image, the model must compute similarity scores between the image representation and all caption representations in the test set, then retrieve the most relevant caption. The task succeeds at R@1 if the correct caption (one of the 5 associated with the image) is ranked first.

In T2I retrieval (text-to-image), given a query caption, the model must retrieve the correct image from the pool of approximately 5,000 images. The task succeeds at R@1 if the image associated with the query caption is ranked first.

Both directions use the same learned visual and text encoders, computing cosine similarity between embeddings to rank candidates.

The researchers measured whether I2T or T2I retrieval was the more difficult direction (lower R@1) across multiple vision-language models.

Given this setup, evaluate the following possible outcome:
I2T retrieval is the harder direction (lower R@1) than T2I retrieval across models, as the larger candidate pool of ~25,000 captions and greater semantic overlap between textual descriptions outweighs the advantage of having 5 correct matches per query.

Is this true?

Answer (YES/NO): NO